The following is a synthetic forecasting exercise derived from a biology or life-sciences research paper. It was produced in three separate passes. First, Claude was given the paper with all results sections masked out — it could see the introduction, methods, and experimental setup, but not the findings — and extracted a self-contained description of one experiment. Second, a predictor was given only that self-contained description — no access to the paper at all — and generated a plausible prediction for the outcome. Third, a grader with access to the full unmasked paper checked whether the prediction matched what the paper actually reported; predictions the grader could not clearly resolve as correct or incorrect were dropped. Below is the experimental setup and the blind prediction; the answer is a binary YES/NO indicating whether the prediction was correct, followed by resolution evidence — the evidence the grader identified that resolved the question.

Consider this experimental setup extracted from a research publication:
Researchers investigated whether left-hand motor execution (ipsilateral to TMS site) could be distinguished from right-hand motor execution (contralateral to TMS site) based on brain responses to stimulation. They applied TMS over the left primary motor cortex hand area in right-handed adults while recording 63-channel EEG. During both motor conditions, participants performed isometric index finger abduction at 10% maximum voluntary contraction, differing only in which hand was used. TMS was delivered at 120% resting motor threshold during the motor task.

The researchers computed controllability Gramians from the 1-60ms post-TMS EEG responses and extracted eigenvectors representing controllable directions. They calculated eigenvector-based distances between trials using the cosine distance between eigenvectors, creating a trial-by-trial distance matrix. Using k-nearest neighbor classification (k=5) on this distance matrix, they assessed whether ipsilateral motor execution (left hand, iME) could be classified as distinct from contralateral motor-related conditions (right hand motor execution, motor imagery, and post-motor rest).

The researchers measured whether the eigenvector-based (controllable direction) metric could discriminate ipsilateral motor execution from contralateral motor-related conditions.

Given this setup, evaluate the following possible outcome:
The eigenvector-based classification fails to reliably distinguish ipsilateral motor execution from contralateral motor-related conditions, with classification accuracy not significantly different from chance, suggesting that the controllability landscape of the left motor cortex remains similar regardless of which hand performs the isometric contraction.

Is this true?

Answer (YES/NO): NO